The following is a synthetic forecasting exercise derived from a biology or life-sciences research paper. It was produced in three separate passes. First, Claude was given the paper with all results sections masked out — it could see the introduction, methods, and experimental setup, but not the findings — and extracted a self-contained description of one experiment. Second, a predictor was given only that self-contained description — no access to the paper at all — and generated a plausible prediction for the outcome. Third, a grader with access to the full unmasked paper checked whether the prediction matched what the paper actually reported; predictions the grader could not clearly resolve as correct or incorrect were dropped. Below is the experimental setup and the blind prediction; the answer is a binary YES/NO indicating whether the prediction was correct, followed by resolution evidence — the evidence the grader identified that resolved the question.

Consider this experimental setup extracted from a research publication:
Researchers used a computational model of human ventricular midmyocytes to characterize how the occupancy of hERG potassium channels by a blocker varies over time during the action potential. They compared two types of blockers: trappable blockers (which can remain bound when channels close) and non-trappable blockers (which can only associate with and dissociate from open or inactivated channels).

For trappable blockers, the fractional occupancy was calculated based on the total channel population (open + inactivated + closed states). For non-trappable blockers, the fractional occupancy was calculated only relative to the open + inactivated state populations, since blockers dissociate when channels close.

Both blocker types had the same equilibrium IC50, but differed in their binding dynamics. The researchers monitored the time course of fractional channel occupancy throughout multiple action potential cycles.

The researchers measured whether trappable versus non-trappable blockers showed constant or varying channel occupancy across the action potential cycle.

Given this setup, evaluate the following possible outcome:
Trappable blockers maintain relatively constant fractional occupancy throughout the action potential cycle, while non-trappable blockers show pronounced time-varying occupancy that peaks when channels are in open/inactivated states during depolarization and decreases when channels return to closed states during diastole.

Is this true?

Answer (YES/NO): YES